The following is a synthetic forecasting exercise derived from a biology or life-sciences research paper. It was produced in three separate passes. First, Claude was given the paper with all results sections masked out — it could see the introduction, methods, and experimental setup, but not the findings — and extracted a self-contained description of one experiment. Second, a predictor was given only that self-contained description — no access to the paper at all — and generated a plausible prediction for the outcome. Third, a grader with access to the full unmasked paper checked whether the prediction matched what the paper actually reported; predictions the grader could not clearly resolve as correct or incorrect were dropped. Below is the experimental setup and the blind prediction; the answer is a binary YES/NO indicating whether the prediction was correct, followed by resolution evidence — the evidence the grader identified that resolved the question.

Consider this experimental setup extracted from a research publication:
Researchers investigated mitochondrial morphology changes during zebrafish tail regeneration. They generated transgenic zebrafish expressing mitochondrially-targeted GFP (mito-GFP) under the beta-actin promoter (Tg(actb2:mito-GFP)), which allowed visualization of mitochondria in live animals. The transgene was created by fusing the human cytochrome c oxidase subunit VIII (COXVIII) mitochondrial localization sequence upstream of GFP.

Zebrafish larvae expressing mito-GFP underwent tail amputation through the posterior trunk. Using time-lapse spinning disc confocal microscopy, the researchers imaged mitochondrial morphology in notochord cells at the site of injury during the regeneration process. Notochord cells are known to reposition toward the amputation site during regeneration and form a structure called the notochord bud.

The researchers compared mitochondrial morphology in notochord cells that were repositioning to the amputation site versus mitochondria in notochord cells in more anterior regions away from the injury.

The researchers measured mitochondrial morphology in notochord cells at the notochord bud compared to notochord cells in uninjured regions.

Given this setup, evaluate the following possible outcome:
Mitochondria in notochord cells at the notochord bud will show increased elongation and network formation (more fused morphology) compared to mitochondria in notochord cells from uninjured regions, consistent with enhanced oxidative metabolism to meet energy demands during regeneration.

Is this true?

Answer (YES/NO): NO